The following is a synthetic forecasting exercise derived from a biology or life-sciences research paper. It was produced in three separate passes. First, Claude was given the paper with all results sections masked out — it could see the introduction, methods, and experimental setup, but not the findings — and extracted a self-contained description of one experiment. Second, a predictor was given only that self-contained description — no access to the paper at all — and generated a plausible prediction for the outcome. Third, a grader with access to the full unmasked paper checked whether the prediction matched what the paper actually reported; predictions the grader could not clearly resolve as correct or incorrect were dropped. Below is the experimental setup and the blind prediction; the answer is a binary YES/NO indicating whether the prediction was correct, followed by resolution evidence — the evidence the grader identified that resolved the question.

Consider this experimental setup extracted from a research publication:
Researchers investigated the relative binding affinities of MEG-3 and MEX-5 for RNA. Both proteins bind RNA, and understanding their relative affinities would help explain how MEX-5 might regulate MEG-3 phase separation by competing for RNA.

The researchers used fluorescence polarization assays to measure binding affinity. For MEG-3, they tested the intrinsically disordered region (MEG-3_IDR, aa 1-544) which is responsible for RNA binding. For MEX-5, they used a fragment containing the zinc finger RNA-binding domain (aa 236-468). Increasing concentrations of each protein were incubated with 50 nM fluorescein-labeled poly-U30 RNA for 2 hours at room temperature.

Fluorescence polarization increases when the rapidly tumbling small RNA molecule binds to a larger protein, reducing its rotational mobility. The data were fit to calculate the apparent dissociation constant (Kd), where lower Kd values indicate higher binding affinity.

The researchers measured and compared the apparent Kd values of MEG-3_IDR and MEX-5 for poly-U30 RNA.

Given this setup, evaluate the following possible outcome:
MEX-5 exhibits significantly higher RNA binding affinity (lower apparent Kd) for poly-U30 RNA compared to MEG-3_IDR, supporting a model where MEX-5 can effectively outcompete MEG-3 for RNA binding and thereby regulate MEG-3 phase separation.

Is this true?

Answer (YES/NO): YES